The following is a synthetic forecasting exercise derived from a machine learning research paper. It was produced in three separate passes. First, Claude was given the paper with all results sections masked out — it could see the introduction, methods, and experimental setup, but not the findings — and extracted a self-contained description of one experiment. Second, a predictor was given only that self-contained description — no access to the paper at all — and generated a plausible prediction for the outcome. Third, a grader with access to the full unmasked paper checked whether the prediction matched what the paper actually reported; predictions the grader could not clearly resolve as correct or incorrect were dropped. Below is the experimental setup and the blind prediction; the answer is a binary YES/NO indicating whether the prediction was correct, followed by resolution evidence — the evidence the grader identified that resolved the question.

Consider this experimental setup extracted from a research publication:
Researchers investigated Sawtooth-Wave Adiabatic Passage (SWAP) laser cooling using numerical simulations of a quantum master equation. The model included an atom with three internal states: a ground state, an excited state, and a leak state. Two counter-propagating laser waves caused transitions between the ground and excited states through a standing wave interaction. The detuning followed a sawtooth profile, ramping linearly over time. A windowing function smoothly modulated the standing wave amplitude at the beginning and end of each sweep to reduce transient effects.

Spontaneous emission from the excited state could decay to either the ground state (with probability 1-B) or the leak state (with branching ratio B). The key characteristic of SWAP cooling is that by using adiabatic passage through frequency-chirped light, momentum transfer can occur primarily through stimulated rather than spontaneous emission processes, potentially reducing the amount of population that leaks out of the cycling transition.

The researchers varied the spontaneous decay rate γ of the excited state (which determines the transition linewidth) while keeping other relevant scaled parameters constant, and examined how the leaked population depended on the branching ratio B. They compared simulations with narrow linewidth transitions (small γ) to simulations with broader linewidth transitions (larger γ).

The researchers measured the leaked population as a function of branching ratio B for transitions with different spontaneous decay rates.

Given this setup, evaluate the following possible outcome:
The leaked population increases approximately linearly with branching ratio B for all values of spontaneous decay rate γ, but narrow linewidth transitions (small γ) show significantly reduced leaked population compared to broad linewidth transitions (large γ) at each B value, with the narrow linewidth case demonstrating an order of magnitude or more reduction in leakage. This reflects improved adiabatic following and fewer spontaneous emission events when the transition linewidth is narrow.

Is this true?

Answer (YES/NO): NO